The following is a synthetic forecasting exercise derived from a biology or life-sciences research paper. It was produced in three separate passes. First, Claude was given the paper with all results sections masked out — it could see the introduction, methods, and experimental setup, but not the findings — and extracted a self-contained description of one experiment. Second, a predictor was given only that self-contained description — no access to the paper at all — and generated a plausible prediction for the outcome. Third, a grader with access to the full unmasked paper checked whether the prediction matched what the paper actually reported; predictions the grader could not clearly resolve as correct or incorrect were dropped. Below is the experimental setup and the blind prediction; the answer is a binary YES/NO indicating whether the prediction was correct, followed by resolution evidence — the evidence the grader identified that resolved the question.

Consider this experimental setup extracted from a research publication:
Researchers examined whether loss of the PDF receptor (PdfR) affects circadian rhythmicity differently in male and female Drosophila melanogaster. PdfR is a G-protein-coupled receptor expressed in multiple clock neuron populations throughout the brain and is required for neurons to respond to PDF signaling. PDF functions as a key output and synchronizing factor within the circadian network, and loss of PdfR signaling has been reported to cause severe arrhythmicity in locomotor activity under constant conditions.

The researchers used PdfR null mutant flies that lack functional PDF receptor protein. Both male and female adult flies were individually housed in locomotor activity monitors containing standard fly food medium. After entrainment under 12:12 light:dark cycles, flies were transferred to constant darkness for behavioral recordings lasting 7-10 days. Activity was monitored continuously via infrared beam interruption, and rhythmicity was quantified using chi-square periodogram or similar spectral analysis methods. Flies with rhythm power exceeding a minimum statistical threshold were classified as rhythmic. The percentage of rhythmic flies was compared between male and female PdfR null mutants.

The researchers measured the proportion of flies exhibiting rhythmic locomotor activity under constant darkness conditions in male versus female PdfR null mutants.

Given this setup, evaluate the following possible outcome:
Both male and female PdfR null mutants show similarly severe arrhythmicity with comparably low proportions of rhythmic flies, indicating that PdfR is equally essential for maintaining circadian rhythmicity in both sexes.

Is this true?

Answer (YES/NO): NO